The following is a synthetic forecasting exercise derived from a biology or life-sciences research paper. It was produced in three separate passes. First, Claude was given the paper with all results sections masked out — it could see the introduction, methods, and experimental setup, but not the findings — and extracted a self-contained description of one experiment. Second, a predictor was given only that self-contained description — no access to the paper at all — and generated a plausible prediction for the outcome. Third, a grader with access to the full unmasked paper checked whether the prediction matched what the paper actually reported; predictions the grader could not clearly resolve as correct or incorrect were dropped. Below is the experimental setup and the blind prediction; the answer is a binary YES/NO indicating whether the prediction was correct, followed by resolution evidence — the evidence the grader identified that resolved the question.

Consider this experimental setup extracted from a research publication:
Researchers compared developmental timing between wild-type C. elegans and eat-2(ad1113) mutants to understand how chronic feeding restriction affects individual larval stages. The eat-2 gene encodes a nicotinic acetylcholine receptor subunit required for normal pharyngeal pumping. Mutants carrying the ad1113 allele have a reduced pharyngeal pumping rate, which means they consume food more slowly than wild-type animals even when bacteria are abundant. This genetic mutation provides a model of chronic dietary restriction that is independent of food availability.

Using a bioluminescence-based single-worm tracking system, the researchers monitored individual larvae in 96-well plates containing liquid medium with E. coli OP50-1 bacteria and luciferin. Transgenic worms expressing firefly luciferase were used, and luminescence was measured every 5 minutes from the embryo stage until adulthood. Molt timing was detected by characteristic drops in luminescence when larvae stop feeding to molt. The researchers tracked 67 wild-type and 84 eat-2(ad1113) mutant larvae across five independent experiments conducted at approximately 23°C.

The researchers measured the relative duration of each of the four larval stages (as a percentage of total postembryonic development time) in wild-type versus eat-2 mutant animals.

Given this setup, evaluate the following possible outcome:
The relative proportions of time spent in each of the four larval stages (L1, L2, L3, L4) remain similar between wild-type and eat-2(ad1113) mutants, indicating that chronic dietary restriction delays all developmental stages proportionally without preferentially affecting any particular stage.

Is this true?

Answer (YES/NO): NO